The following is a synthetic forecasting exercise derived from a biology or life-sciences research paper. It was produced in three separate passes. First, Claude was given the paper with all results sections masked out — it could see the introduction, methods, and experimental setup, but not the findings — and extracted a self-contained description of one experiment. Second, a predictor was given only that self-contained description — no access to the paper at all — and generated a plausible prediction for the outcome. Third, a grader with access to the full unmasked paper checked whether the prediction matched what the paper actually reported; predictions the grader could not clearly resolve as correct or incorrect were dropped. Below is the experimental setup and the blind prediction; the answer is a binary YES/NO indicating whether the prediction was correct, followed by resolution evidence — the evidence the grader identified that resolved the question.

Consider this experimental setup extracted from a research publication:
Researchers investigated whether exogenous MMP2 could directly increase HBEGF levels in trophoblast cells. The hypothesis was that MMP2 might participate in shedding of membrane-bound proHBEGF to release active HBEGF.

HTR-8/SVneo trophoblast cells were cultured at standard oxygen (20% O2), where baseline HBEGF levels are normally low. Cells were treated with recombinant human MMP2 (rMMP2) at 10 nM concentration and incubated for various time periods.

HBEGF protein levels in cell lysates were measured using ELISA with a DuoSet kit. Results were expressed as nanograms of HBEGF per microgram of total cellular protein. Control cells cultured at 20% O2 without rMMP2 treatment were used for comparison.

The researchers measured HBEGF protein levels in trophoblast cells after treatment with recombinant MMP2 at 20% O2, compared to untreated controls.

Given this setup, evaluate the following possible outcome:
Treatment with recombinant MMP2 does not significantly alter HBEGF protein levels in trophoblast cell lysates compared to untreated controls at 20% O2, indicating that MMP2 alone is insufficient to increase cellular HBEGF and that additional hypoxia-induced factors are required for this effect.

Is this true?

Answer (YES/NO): NO